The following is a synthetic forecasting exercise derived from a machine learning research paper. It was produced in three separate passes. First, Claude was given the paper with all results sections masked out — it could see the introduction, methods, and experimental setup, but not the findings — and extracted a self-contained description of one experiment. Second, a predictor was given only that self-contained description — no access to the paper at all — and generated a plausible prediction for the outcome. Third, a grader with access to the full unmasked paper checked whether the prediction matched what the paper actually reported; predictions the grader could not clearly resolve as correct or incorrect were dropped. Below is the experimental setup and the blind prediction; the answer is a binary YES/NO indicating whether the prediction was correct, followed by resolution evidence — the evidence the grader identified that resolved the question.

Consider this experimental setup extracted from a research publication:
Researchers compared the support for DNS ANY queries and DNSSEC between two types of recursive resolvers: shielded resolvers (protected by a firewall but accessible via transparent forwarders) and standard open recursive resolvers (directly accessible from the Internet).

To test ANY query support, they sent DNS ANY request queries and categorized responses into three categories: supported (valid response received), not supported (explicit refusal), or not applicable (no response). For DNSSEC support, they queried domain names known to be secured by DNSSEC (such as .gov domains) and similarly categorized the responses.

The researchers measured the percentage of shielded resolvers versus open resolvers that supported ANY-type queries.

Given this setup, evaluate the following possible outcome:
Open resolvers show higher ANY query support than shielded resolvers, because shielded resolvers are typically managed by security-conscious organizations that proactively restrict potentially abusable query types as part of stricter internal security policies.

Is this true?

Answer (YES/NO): YES